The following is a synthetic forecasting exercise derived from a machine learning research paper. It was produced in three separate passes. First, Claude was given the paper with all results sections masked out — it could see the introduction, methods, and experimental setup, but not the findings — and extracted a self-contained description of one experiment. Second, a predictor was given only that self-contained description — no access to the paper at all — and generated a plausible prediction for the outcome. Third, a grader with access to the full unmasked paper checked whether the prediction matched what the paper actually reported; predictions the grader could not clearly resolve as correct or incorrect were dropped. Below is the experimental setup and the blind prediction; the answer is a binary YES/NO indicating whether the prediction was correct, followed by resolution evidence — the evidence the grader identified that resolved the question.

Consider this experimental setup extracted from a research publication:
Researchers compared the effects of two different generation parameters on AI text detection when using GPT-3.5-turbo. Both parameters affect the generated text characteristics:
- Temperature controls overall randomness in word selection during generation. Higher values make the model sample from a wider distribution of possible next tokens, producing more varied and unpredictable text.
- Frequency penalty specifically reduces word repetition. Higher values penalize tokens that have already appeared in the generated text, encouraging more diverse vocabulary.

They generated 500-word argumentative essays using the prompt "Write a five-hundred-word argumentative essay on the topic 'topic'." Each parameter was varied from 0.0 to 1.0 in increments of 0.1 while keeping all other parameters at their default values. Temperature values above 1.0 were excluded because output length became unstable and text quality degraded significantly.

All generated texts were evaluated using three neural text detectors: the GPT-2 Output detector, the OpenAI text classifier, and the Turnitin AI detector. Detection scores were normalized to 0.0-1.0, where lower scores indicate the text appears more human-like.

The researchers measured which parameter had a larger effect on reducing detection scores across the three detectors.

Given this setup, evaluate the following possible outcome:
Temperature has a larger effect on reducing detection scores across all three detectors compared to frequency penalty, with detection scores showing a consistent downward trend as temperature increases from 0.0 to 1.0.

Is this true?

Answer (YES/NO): NO